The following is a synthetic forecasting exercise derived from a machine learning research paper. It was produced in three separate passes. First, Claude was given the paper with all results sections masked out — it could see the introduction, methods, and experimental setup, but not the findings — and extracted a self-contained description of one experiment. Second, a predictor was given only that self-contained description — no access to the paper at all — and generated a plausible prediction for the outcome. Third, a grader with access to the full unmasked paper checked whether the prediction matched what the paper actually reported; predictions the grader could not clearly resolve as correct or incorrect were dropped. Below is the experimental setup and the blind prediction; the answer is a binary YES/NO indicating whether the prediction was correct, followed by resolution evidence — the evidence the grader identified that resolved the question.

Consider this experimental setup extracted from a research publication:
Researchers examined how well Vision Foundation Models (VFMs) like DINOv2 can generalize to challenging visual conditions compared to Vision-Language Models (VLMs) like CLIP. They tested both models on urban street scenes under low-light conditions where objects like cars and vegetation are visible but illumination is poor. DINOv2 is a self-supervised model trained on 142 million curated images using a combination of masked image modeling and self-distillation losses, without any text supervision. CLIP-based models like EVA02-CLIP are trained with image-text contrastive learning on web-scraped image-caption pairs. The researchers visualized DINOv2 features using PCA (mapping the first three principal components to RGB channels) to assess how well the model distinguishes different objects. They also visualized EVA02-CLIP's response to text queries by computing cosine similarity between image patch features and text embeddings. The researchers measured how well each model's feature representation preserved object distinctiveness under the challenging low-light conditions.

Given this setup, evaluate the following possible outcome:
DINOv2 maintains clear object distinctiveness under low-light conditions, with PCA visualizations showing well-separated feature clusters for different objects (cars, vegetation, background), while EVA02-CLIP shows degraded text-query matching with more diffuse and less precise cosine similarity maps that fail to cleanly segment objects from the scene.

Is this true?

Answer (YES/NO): YES